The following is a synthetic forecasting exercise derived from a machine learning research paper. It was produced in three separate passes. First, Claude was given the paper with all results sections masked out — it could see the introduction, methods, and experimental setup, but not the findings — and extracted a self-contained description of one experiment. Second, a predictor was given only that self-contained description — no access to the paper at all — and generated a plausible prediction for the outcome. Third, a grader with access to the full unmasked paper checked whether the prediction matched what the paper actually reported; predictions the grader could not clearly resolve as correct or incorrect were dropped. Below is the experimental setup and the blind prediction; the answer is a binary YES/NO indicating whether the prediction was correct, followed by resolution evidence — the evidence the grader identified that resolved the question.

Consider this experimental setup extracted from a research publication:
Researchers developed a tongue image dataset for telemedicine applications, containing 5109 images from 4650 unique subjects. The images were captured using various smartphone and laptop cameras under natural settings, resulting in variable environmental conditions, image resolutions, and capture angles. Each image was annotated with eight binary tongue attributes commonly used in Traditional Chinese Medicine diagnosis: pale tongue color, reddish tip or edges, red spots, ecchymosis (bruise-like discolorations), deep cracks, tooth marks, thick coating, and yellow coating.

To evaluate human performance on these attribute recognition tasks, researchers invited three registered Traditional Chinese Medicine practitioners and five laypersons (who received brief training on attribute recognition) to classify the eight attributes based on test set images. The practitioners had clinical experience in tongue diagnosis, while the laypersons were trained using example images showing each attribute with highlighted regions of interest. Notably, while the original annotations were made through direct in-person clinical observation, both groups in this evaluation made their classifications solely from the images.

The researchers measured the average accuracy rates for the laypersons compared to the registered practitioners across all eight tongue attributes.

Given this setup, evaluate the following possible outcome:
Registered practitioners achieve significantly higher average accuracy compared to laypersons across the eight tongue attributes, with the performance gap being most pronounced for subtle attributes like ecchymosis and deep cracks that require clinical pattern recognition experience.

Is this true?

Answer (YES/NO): NO